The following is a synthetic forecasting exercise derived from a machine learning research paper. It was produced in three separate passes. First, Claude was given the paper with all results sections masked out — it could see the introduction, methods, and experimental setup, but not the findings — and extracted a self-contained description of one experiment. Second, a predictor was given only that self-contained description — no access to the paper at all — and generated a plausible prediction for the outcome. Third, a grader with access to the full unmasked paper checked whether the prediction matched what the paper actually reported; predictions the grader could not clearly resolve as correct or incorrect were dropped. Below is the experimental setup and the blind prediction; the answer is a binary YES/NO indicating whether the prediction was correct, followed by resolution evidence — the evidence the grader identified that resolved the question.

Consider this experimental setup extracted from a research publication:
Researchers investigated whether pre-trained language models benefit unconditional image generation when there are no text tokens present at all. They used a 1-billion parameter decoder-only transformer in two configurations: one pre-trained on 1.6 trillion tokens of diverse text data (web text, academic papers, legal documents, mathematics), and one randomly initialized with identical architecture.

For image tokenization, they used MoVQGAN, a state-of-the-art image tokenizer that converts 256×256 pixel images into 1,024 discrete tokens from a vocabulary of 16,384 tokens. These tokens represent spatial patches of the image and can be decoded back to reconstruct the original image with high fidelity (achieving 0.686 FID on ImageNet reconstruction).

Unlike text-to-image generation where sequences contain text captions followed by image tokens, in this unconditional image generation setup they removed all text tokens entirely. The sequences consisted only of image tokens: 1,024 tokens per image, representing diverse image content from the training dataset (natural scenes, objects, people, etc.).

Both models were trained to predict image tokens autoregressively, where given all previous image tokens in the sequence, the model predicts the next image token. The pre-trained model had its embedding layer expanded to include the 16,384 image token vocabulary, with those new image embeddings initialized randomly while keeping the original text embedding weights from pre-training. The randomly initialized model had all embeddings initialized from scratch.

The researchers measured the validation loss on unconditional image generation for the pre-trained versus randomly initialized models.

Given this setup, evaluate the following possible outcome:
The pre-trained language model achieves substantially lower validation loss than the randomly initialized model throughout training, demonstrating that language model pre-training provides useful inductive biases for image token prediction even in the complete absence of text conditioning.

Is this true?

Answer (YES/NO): NO